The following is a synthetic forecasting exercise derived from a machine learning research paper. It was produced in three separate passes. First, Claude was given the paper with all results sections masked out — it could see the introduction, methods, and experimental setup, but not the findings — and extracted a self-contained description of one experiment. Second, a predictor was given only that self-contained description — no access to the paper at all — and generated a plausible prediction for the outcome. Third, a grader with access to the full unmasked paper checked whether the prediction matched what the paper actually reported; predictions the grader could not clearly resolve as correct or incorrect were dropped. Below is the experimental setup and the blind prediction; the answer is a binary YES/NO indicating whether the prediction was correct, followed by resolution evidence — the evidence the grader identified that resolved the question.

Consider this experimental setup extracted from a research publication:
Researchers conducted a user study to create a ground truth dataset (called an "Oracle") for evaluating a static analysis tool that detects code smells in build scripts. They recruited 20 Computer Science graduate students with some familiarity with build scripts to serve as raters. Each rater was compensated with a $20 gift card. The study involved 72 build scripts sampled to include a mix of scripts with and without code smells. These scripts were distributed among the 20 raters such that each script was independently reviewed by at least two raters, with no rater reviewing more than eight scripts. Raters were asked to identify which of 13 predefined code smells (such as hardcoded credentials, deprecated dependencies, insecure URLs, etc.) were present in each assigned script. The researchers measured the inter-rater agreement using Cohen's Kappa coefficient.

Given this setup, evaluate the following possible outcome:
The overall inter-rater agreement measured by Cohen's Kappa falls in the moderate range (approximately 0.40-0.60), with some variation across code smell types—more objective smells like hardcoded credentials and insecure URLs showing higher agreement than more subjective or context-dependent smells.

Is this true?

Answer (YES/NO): NO